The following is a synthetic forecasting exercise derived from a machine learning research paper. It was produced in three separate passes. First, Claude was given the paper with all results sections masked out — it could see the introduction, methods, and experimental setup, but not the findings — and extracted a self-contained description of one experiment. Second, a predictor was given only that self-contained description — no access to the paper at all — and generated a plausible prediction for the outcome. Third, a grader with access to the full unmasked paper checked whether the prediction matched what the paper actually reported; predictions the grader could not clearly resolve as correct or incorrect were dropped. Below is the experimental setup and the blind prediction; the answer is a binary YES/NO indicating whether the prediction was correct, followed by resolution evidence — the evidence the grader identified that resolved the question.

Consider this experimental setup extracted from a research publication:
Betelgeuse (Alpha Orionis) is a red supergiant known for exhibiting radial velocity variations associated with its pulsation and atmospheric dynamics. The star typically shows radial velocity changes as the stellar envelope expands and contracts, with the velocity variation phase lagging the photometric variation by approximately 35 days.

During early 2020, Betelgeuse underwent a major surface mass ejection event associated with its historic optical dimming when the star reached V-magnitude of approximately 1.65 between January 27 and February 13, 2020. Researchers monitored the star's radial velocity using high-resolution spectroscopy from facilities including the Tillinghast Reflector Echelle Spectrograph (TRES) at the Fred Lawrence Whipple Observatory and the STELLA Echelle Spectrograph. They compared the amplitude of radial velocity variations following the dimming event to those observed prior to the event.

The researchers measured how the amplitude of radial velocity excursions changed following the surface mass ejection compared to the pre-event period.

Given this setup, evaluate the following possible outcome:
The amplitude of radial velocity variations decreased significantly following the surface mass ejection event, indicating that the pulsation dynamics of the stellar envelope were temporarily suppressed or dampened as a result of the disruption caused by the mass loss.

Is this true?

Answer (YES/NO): YES